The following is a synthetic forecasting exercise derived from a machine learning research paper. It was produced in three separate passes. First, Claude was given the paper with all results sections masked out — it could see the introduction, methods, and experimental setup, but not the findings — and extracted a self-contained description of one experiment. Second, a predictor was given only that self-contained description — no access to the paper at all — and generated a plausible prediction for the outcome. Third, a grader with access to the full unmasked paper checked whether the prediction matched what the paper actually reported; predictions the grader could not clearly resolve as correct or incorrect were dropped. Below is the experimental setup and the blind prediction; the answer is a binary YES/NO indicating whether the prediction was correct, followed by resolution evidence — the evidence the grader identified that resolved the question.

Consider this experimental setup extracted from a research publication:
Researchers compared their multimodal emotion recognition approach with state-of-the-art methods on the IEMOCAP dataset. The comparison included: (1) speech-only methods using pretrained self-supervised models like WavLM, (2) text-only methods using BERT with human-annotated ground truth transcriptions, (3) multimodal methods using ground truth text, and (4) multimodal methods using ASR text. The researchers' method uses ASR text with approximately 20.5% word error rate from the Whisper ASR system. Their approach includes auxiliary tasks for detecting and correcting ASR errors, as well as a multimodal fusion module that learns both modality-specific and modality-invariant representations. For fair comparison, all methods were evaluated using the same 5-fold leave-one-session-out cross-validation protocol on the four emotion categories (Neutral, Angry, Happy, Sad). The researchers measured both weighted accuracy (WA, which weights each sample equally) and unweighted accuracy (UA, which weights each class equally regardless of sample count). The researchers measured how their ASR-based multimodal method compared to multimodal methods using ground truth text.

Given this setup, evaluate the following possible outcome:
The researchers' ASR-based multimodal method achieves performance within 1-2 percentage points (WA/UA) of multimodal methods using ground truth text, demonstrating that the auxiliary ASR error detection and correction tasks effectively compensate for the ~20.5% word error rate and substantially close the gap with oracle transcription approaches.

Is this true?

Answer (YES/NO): NO